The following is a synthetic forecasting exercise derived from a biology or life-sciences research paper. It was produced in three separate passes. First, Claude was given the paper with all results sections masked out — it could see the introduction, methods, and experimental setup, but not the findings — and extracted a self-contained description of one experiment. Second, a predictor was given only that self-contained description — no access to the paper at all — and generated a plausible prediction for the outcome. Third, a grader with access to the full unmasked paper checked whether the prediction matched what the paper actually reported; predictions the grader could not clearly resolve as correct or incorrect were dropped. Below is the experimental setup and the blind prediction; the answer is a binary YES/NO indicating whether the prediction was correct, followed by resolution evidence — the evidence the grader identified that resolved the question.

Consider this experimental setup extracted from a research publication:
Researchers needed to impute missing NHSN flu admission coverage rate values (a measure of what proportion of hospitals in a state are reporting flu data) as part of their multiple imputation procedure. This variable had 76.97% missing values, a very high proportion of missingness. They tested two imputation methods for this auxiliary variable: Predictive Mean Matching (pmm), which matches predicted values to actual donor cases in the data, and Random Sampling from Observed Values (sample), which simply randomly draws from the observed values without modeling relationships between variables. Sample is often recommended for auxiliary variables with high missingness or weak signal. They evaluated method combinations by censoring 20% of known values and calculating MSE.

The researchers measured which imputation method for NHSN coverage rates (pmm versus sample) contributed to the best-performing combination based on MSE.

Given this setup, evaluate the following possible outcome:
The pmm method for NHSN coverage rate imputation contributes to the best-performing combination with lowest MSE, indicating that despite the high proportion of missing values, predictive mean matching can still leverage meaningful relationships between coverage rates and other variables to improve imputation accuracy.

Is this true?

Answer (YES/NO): YES